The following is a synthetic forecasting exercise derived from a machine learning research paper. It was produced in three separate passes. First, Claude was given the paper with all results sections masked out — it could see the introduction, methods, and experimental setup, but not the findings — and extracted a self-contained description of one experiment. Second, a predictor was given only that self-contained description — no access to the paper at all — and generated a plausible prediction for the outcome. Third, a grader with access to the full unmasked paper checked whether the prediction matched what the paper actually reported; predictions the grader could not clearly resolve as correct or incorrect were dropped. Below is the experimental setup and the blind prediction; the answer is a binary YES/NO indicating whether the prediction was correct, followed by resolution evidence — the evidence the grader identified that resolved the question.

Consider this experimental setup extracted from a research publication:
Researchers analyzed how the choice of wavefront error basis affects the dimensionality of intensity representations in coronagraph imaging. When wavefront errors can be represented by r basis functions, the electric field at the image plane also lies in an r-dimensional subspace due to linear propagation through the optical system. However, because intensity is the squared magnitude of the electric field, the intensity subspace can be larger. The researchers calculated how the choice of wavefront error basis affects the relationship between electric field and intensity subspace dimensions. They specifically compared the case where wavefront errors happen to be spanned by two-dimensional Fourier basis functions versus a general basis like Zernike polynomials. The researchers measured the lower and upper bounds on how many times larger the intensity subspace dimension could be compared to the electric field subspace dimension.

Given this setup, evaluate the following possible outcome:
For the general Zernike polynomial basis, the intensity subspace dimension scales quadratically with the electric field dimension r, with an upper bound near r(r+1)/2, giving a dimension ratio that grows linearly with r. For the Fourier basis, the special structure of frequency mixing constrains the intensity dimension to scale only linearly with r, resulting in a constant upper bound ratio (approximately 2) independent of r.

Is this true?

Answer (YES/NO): NO